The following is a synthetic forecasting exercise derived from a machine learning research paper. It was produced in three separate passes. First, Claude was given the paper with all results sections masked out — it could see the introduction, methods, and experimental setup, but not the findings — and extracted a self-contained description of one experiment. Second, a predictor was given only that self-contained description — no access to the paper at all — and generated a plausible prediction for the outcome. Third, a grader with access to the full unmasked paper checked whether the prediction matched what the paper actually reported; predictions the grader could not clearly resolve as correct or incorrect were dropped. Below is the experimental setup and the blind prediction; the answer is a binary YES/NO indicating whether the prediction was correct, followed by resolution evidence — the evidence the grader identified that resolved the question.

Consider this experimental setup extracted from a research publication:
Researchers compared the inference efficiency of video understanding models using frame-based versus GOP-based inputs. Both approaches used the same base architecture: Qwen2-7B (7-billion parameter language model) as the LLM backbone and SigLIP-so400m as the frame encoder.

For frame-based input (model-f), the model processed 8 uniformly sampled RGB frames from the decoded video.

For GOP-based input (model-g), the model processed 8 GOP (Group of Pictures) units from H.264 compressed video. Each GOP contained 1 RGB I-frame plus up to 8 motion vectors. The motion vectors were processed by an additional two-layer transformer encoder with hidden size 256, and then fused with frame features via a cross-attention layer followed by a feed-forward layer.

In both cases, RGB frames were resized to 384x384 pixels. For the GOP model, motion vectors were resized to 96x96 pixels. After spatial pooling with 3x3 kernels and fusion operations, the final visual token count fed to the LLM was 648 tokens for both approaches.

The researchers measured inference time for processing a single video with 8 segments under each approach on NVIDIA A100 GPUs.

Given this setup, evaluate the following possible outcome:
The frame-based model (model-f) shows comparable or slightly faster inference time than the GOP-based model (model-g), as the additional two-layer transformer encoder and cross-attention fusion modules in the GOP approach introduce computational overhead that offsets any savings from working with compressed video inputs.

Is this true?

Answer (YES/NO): YES